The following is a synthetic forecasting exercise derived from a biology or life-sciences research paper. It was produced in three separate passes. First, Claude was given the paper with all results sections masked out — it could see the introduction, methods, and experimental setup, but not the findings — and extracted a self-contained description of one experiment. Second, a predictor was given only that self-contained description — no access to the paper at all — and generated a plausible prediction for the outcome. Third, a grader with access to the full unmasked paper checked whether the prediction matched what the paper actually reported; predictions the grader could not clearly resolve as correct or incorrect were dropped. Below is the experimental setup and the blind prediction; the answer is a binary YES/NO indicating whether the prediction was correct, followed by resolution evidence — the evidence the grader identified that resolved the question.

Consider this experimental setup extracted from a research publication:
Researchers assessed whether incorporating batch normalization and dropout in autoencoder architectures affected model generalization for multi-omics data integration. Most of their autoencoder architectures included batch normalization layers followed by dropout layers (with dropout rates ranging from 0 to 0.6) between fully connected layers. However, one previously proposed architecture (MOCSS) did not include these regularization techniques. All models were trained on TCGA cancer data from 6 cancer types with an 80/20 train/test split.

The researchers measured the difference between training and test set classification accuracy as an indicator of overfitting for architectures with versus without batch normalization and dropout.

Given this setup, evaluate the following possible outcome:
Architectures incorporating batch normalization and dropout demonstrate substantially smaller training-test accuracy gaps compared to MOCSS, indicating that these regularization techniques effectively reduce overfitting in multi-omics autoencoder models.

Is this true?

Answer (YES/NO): NO